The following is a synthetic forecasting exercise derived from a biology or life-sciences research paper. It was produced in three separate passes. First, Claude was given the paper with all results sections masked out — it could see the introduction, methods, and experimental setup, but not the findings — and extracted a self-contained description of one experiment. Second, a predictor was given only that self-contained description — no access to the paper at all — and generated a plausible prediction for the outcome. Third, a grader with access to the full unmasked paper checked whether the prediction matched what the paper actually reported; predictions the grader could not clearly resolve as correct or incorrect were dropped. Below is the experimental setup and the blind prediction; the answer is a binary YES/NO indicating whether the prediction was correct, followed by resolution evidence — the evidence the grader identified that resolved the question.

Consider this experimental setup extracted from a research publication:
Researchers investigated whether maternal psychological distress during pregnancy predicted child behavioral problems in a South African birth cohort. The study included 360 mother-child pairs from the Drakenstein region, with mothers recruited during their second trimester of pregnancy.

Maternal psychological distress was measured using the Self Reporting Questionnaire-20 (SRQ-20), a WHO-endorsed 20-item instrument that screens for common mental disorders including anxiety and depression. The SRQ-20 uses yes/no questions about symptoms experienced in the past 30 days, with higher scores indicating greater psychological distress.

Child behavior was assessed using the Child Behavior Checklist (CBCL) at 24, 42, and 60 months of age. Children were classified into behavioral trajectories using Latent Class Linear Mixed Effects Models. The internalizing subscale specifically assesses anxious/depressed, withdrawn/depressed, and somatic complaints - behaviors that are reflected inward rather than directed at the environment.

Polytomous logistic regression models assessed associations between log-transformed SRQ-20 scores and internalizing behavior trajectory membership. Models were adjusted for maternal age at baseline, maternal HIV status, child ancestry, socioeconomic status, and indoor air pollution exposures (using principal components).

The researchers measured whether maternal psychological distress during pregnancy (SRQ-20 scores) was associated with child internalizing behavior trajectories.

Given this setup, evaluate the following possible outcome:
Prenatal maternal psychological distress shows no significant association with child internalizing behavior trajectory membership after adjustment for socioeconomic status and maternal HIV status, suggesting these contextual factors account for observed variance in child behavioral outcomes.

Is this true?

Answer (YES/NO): YES